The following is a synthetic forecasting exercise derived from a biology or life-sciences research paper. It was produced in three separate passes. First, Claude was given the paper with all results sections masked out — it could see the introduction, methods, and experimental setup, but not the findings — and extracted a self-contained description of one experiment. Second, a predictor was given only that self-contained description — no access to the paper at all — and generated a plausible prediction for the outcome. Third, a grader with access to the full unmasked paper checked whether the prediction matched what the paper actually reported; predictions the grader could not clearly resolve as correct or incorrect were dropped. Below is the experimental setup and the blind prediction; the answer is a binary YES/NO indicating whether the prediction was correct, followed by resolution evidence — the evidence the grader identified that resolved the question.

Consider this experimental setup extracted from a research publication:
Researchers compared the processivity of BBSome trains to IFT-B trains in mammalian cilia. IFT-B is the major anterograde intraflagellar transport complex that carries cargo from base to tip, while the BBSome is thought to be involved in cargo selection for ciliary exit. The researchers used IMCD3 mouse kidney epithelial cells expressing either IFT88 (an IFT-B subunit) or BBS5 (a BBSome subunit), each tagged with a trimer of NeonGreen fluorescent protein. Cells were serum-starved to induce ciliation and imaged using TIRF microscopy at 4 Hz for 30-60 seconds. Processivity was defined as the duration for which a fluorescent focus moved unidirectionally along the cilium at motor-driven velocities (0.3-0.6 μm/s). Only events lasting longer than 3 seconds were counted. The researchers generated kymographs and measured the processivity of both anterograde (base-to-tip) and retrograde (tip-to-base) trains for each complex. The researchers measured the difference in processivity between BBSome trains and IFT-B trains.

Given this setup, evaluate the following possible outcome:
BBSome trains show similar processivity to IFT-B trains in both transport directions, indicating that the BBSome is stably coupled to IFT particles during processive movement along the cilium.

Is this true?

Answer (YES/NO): NO